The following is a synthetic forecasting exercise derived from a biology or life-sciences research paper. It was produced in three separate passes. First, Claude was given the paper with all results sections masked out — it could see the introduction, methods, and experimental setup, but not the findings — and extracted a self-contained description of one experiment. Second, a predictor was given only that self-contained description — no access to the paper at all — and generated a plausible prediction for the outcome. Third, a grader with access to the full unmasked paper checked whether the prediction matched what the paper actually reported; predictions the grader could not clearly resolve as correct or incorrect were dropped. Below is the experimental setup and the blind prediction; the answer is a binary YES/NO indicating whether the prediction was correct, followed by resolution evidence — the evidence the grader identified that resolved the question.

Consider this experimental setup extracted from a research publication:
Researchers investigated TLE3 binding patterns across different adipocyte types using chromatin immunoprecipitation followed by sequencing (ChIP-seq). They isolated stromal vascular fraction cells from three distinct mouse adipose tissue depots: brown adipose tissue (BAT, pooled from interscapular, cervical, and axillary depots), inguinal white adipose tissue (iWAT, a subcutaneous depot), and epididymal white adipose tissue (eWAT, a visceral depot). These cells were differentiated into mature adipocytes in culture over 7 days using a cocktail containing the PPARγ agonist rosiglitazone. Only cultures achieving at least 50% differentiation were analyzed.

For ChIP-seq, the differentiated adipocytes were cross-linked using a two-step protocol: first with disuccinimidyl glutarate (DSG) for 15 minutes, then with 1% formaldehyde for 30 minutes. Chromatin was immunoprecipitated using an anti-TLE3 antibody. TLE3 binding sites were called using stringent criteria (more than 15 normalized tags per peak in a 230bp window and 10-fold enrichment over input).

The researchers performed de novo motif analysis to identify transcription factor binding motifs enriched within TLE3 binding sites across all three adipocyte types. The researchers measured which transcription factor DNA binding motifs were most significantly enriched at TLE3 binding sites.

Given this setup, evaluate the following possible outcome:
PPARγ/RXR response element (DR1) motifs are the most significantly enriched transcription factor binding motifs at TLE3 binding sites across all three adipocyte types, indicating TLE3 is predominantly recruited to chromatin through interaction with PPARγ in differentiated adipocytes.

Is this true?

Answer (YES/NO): NO